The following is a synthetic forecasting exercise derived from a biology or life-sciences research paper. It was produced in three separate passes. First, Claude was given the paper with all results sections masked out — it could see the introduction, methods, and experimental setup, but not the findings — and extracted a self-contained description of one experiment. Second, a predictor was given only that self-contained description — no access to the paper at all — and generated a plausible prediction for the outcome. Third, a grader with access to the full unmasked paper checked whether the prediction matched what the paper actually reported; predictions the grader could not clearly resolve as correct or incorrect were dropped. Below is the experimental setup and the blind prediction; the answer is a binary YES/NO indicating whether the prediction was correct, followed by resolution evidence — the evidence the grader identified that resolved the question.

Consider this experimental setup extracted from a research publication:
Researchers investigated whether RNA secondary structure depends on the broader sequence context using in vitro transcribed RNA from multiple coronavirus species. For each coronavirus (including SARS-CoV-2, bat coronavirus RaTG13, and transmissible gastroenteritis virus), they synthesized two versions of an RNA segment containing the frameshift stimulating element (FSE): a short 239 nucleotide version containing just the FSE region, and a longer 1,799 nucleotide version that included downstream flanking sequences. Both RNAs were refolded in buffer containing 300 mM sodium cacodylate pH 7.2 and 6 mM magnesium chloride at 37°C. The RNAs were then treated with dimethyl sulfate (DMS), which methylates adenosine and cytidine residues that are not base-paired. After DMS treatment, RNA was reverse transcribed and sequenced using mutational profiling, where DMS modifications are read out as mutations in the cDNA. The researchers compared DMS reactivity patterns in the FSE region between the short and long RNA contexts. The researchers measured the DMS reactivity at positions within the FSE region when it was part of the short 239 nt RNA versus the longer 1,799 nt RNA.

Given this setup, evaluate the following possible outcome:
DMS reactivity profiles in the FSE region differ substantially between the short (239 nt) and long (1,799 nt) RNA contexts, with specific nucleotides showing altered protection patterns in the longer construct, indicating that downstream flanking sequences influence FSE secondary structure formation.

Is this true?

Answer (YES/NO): YES